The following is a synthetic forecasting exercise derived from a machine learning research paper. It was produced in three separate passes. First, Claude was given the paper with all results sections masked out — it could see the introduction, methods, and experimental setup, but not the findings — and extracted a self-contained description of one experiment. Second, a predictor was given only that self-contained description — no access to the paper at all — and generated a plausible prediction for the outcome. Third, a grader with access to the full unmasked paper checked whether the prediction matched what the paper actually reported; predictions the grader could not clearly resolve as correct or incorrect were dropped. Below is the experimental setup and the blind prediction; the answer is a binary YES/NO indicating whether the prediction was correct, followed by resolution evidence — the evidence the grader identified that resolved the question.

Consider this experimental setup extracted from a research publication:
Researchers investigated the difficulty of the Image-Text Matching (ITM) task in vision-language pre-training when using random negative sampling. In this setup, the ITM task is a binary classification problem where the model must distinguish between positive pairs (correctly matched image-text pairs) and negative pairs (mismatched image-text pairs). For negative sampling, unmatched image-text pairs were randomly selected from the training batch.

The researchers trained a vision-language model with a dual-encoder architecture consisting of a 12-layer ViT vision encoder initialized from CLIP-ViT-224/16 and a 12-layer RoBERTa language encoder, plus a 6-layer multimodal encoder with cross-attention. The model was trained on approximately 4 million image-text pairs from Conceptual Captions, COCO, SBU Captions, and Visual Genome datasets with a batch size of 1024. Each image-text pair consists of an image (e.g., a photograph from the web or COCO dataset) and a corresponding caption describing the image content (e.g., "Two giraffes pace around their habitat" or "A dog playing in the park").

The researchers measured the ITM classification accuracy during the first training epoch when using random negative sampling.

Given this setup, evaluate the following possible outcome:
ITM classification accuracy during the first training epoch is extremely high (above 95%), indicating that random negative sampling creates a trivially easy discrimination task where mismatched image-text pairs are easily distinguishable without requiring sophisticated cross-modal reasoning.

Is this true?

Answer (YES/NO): YES